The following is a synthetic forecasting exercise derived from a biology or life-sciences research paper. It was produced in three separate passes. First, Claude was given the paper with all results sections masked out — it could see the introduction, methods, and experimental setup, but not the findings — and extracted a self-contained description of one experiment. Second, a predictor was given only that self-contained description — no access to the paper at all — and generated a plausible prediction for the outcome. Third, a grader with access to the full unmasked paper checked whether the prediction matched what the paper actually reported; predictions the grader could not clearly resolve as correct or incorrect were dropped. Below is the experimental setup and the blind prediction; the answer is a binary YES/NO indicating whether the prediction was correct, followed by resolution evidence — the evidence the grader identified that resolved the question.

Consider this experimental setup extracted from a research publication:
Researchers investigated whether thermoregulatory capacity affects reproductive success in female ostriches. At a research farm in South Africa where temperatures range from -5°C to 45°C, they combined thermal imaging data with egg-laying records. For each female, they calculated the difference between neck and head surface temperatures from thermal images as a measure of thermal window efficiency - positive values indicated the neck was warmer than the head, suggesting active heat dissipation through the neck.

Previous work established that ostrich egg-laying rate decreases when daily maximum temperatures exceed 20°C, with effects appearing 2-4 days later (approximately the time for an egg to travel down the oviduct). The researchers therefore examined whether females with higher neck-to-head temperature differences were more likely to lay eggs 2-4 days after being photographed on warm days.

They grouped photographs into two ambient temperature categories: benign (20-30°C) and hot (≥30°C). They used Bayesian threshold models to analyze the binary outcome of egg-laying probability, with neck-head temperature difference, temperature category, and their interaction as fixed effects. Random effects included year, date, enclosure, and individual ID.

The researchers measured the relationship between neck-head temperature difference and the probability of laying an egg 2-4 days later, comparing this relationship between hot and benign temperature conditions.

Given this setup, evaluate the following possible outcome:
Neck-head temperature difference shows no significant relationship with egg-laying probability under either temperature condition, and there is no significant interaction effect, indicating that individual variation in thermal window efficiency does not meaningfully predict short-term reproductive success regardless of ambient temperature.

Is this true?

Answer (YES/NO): NO